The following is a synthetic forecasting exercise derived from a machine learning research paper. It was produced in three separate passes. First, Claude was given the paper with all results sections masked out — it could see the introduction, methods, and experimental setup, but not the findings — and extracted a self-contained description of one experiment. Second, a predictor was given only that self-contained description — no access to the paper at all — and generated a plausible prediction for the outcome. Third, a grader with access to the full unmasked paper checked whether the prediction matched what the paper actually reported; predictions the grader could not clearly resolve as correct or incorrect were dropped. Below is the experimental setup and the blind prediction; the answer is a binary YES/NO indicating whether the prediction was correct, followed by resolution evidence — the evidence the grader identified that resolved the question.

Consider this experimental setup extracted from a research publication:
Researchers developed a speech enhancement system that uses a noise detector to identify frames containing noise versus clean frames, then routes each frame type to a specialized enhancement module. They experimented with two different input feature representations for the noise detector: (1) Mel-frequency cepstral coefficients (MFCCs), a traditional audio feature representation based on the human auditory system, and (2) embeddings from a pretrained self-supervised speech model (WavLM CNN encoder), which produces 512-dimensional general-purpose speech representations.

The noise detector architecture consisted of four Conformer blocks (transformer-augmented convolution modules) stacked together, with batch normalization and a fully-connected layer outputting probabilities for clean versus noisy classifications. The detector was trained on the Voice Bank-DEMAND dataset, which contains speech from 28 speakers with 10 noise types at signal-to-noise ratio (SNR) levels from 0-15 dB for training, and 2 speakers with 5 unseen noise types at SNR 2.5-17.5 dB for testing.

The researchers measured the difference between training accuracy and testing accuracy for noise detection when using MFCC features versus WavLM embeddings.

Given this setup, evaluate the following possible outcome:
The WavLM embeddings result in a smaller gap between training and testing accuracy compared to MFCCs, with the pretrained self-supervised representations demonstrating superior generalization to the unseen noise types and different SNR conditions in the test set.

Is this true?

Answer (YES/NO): YES